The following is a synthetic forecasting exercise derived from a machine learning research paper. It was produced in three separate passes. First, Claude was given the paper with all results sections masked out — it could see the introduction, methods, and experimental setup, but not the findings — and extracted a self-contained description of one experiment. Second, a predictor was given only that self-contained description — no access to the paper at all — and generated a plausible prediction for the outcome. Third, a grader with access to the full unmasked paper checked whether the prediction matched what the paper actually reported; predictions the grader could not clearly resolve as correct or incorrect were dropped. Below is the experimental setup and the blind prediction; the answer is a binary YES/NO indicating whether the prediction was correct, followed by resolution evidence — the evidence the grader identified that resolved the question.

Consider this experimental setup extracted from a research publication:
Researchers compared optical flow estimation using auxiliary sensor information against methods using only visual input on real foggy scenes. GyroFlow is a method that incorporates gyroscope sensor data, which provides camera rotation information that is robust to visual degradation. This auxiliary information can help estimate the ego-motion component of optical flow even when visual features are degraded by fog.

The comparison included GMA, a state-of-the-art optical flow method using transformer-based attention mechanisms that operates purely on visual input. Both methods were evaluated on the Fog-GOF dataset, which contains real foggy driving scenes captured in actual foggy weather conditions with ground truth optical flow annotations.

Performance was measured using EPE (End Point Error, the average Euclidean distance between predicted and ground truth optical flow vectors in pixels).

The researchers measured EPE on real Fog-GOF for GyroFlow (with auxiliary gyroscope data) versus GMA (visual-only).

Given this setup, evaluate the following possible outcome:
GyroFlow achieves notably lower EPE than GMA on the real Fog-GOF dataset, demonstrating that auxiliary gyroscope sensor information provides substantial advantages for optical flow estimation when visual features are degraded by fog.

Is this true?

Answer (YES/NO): YES